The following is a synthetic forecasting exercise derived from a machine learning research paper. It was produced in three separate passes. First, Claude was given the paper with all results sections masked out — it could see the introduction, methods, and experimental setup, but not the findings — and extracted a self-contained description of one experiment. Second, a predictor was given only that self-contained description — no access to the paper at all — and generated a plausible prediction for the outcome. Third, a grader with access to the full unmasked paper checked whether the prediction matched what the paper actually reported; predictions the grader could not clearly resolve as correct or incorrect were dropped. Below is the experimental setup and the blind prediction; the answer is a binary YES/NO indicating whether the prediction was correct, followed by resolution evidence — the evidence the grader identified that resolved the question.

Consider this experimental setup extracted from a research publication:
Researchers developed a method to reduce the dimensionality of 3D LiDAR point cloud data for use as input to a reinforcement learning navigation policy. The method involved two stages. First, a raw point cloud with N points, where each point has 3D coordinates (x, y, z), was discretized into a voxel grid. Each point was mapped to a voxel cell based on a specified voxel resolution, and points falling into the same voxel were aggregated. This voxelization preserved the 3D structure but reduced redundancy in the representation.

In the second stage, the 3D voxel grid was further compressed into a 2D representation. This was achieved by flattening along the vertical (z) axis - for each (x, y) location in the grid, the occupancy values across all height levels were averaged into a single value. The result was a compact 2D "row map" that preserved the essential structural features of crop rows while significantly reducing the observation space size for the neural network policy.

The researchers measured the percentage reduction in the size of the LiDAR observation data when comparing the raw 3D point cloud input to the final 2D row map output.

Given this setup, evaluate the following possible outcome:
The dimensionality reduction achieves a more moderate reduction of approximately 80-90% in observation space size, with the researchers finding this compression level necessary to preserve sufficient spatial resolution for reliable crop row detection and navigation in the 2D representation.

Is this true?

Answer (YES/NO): NO